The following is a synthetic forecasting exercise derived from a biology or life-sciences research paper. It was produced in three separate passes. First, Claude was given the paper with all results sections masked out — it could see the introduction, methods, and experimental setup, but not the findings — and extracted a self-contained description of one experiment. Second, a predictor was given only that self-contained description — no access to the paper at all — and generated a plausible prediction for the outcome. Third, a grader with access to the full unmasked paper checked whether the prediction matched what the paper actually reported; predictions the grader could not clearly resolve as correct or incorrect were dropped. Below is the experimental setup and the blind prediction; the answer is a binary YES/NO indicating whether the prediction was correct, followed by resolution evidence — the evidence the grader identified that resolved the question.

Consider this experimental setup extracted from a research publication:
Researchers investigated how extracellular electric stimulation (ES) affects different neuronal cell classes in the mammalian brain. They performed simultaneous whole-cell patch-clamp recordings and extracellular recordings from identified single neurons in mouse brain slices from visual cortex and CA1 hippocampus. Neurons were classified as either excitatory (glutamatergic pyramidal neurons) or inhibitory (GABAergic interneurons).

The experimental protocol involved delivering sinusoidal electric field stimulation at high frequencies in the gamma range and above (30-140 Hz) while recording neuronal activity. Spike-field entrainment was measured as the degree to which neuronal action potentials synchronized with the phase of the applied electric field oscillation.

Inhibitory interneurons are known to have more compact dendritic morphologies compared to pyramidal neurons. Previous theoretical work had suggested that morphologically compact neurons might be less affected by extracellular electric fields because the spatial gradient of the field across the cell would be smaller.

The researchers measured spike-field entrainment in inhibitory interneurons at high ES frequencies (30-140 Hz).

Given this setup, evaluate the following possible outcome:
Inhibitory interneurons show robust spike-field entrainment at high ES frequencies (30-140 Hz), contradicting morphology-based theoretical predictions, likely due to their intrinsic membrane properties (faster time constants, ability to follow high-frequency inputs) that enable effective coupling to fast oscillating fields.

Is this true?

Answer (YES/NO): YES